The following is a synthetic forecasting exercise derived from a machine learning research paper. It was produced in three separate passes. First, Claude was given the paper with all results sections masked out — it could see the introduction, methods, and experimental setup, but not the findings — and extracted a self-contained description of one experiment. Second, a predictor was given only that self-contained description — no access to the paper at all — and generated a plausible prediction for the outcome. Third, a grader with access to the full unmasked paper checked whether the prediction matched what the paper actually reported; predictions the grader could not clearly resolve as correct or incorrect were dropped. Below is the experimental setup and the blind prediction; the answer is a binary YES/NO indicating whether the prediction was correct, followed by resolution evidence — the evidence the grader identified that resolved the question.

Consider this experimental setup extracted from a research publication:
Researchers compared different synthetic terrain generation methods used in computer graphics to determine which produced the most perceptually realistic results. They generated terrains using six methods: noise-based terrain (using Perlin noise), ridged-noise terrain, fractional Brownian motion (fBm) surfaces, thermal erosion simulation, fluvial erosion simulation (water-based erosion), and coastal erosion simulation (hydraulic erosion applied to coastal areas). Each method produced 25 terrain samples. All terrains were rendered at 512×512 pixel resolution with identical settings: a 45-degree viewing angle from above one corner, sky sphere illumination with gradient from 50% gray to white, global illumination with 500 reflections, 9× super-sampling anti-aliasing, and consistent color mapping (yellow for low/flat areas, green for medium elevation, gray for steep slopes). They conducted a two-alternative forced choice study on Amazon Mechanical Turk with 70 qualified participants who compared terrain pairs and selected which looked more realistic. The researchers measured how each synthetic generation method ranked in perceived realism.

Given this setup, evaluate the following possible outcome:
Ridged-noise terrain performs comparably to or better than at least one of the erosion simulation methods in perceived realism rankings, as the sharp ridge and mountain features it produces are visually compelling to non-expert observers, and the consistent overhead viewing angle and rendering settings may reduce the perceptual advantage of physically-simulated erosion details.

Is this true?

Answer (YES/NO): NO